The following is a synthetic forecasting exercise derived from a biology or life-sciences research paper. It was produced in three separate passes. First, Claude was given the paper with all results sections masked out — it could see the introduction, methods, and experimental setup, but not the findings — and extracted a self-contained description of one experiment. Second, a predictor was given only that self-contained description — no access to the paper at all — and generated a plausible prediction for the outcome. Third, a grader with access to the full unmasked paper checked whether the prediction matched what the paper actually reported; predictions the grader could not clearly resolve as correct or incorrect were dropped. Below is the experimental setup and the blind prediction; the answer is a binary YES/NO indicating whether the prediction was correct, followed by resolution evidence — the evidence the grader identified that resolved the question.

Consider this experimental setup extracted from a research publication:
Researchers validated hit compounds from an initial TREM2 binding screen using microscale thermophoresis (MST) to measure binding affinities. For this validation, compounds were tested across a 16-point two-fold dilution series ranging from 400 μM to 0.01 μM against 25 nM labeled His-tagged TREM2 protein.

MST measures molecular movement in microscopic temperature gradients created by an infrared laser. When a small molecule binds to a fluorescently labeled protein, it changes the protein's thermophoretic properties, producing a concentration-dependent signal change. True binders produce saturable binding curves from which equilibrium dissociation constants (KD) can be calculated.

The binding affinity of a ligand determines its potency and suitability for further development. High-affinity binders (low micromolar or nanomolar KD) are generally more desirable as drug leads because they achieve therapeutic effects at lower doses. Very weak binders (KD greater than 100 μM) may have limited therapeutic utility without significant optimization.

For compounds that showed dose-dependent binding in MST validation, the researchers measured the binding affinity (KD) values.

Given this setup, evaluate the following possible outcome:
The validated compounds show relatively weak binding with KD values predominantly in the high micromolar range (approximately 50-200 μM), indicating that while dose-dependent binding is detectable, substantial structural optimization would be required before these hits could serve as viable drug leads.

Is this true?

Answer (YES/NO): NO